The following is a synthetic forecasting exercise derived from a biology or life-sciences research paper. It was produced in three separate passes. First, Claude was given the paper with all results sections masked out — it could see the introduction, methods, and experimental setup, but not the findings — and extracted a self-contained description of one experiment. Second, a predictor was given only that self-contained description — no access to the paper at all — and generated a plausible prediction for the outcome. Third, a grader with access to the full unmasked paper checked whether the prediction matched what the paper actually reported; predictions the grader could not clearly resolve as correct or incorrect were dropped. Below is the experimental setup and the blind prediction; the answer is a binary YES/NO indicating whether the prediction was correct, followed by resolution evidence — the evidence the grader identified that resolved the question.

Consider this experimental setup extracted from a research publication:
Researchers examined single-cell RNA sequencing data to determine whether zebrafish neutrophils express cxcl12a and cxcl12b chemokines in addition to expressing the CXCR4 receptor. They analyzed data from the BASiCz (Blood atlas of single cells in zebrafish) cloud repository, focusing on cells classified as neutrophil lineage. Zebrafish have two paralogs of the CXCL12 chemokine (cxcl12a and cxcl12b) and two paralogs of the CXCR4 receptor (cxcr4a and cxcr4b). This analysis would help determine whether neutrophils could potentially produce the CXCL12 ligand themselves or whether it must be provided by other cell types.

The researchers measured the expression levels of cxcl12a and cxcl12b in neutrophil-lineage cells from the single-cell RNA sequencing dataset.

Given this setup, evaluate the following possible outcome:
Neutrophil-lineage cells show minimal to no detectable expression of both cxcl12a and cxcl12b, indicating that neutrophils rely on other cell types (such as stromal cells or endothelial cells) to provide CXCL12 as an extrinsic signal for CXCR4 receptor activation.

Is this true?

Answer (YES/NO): NO